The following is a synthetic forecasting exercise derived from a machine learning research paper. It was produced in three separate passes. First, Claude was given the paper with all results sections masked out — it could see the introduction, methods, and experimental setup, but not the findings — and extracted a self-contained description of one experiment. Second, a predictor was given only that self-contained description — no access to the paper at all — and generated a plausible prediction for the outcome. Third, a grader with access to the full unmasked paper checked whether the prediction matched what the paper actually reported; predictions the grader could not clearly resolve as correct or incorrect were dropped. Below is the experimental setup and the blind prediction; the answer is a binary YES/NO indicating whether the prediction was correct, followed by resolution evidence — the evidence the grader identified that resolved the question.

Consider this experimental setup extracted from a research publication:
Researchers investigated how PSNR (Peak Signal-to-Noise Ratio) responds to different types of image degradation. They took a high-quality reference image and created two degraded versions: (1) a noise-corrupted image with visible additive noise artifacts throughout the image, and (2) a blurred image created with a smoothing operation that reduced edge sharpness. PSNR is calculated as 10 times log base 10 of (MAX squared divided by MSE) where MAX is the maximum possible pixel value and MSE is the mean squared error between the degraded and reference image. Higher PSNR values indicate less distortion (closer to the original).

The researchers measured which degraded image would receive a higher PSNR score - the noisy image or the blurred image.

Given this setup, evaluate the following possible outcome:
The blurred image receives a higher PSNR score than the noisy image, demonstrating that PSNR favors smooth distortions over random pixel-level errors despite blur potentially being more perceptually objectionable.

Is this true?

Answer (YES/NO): YES